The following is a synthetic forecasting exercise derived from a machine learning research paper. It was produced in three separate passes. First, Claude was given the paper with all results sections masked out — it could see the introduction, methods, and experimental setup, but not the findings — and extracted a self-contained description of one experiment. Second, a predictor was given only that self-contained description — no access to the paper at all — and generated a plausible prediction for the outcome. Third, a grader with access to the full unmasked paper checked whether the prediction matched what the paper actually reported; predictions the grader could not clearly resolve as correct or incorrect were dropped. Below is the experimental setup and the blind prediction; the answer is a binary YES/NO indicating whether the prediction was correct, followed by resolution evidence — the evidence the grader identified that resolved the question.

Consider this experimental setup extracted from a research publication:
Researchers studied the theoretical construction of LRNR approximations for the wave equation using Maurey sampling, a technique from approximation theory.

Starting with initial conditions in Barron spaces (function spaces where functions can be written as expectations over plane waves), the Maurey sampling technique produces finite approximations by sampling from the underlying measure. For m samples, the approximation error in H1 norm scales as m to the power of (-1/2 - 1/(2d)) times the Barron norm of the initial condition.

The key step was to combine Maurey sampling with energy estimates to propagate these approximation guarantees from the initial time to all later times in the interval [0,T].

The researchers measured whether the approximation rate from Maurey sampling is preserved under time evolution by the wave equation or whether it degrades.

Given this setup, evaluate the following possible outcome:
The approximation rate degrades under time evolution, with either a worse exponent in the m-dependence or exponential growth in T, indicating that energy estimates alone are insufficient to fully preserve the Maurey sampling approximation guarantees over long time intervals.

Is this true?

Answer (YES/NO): NO